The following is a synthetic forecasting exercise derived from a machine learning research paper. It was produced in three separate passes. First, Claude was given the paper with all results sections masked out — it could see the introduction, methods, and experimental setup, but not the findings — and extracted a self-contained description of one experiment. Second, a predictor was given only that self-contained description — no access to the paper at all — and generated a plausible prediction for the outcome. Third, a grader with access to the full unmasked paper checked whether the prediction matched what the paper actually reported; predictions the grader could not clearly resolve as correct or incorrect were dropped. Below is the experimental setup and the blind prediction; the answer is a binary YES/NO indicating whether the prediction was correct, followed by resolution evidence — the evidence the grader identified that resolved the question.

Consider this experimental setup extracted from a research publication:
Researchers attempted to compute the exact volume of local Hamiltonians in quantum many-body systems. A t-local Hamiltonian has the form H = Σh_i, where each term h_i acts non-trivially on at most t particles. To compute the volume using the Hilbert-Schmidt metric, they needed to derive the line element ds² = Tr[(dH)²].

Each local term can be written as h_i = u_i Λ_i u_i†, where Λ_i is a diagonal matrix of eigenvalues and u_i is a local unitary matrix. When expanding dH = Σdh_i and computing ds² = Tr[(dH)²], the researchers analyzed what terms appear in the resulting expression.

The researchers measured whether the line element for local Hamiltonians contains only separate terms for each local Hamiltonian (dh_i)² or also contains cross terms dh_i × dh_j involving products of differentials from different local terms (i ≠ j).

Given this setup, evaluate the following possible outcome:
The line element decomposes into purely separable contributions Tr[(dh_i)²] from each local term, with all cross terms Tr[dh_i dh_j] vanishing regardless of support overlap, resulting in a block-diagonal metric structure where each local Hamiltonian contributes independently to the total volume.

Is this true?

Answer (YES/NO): NO